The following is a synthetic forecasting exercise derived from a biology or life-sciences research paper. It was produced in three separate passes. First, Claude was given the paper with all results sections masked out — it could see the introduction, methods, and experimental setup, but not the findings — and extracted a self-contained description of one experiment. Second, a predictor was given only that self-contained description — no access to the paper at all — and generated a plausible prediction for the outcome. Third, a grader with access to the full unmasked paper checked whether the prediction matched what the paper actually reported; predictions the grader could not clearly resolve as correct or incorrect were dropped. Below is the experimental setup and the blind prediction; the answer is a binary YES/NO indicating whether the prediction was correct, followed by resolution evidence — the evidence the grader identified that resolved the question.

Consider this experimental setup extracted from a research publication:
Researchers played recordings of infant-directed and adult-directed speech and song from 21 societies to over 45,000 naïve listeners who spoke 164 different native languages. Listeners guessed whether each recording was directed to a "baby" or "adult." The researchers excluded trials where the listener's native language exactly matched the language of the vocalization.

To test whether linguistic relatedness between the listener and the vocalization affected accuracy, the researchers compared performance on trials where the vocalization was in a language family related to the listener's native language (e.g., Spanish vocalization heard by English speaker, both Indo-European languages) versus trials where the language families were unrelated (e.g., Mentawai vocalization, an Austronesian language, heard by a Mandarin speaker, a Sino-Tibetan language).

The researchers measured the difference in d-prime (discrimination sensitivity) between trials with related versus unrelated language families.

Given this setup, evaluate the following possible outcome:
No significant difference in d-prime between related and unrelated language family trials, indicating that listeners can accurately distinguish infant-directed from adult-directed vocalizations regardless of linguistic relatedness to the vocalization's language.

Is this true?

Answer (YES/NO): NO